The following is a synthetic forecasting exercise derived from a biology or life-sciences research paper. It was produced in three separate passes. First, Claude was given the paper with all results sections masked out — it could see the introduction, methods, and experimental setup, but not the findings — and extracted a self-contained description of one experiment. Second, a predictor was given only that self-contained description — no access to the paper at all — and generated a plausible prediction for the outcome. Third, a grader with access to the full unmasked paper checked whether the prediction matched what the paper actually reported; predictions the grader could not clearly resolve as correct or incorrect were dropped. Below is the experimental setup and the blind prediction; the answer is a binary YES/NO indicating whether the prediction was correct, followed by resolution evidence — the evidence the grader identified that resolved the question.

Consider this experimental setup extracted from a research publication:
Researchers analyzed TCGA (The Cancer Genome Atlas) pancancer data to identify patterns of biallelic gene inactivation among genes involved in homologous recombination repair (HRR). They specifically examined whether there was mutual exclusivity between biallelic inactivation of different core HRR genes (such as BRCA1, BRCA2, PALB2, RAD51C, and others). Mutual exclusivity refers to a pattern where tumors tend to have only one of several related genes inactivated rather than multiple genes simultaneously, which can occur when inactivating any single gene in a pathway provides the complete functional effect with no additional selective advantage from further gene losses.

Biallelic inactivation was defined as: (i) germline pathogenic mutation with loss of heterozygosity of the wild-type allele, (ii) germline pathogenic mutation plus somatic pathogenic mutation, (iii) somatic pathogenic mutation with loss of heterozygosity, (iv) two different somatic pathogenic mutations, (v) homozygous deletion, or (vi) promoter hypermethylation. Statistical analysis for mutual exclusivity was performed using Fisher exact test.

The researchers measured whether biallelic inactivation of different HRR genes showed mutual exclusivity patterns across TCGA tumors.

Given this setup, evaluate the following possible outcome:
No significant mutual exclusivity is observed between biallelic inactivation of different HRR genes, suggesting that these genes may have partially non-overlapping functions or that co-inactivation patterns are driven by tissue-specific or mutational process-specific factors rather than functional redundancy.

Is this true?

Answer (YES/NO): NO